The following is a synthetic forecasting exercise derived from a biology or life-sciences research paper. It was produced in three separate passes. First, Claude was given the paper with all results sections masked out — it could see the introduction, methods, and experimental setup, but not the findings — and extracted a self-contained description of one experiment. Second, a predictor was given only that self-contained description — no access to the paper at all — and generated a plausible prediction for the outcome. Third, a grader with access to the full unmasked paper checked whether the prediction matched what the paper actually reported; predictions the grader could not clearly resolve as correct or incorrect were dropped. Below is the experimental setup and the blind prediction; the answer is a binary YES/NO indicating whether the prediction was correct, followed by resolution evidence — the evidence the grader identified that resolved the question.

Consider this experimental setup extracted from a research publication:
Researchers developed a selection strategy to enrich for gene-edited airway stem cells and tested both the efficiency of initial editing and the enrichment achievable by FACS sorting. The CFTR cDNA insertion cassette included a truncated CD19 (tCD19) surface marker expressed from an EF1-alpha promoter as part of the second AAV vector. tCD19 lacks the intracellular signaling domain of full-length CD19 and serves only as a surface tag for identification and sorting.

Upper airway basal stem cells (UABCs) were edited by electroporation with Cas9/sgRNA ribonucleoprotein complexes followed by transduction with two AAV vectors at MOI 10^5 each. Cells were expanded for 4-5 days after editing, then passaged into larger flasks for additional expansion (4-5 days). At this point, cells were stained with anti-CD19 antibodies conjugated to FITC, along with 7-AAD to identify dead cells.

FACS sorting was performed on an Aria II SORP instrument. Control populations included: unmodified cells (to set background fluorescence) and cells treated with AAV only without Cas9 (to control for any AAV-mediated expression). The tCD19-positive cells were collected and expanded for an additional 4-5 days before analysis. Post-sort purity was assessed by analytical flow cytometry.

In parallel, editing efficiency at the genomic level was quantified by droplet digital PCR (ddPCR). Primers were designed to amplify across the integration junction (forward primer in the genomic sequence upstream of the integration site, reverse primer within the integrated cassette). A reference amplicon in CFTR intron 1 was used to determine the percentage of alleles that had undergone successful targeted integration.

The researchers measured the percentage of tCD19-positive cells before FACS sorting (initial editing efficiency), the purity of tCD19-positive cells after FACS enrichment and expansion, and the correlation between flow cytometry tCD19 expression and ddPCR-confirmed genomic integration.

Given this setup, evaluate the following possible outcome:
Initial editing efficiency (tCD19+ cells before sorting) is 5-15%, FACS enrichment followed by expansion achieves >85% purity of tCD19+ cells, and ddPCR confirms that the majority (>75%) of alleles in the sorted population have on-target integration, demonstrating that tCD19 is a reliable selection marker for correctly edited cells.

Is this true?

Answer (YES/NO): NO